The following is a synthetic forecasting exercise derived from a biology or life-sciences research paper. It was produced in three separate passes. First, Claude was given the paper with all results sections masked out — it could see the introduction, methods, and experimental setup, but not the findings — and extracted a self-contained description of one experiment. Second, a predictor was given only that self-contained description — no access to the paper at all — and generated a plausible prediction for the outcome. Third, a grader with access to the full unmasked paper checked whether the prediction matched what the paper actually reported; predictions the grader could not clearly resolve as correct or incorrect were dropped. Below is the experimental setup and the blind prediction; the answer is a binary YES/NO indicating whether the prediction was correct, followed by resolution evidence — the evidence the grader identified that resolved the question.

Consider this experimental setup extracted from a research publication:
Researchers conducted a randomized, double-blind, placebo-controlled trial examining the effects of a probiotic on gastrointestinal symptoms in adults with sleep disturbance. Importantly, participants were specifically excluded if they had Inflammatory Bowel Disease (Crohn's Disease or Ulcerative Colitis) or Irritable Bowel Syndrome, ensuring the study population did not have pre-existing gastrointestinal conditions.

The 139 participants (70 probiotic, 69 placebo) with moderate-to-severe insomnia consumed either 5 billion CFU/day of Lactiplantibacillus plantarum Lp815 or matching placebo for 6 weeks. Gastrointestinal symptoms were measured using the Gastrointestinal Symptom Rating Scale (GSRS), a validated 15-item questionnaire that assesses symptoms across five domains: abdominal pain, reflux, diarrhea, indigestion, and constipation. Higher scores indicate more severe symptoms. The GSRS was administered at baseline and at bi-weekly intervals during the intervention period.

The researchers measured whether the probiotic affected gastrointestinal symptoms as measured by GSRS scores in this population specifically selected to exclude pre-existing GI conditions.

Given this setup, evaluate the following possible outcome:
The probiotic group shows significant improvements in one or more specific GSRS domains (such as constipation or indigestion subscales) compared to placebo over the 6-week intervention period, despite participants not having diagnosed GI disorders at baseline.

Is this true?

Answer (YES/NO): NO